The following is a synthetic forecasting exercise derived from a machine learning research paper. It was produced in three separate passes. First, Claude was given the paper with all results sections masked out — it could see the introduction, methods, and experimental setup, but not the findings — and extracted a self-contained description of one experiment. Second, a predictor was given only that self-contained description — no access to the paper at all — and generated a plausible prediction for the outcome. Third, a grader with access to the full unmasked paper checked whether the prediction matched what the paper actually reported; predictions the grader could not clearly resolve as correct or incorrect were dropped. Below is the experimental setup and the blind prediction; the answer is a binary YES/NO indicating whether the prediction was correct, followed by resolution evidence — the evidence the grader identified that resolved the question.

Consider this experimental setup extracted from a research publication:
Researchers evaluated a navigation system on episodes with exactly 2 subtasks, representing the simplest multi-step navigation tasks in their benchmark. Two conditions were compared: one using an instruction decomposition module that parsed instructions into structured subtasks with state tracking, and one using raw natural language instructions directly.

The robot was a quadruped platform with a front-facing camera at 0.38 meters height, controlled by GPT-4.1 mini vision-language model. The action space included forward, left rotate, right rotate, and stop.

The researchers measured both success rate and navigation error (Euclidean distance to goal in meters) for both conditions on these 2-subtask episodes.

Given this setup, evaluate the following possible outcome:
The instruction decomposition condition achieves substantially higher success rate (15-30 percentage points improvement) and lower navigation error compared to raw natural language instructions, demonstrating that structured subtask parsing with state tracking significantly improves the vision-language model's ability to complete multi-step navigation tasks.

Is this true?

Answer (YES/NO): NO